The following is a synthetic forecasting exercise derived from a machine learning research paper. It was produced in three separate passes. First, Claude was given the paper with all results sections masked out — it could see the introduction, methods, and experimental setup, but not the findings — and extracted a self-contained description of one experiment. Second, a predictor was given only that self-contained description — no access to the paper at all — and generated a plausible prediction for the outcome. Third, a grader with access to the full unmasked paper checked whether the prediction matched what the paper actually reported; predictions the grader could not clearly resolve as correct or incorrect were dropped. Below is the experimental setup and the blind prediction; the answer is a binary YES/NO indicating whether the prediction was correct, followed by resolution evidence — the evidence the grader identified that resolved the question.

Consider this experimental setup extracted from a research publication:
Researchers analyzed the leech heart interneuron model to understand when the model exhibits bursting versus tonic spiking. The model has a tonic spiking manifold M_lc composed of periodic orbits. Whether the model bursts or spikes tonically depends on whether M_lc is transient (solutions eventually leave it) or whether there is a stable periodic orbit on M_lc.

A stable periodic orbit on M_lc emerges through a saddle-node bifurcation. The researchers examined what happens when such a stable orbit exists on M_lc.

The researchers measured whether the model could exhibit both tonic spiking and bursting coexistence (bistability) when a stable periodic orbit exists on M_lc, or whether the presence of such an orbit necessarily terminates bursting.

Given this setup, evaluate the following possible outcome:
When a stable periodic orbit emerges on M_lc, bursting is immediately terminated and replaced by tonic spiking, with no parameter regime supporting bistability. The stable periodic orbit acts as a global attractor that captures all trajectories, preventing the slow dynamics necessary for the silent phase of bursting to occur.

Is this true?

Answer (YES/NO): NO